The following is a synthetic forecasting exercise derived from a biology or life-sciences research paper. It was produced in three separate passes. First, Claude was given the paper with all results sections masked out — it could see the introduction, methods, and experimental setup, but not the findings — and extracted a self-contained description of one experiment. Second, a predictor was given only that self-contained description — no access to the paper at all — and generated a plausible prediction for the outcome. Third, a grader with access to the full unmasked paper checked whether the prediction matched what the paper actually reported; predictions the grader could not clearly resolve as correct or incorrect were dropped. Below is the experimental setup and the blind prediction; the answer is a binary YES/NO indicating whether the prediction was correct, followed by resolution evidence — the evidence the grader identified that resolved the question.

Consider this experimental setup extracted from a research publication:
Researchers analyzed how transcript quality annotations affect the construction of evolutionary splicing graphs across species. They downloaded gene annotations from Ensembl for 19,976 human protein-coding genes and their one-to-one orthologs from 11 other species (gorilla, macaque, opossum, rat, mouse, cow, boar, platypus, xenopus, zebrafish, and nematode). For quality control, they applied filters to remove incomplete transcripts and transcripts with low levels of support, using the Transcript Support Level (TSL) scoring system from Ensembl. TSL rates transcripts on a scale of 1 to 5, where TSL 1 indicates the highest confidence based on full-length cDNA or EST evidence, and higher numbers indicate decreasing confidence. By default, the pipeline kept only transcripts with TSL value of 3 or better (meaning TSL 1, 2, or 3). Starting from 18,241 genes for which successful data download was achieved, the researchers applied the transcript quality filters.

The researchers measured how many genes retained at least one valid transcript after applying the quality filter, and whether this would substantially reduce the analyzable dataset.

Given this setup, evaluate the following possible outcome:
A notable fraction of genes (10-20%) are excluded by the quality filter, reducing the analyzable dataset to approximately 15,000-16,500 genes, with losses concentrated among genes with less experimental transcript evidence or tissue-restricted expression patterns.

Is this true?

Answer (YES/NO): NO